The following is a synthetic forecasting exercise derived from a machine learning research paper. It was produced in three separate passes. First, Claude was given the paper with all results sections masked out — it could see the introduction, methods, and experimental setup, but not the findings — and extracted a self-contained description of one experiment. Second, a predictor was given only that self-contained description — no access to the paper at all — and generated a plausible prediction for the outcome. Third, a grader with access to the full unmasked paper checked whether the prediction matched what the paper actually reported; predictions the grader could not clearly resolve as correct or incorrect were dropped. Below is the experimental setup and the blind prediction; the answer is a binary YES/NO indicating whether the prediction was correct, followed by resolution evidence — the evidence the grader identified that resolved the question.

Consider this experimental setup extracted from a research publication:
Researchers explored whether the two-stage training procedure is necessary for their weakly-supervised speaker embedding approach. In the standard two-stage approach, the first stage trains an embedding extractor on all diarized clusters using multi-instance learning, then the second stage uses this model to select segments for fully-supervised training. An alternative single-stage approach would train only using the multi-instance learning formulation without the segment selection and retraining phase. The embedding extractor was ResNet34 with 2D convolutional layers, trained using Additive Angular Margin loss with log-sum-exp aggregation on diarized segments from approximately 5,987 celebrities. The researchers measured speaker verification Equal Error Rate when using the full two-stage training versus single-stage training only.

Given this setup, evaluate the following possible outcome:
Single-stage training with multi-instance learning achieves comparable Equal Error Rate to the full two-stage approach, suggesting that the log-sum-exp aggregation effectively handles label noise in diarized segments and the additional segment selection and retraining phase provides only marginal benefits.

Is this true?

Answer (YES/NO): NO